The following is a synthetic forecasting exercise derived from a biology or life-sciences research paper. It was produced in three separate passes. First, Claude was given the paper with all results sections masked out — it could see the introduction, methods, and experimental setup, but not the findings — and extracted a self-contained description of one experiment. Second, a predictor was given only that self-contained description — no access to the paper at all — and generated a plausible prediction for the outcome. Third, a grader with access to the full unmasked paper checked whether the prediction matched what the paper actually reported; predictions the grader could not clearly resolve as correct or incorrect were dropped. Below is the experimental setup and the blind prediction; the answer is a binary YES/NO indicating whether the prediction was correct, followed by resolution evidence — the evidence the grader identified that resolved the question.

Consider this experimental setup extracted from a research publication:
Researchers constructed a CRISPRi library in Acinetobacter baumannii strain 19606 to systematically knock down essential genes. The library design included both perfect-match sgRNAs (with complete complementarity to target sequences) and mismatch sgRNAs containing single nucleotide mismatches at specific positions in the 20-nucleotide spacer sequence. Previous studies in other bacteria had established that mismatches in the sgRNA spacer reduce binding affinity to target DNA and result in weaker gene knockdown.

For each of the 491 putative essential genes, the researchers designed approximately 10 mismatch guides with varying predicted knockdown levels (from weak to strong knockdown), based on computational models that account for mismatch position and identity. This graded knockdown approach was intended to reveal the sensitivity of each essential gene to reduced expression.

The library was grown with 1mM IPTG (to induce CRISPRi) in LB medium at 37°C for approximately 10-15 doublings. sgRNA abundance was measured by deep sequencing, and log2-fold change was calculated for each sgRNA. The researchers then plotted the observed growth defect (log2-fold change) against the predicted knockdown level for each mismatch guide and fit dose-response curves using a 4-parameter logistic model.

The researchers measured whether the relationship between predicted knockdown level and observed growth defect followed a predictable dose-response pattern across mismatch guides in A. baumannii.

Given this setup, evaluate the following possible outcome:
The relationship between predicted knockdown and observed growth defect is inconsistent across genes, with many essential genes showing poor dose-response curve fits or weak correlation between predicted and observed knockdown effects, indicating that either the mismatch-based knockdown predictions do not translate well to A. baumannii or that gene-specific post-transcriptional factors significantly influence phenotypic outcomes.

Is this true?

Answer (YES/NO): NO